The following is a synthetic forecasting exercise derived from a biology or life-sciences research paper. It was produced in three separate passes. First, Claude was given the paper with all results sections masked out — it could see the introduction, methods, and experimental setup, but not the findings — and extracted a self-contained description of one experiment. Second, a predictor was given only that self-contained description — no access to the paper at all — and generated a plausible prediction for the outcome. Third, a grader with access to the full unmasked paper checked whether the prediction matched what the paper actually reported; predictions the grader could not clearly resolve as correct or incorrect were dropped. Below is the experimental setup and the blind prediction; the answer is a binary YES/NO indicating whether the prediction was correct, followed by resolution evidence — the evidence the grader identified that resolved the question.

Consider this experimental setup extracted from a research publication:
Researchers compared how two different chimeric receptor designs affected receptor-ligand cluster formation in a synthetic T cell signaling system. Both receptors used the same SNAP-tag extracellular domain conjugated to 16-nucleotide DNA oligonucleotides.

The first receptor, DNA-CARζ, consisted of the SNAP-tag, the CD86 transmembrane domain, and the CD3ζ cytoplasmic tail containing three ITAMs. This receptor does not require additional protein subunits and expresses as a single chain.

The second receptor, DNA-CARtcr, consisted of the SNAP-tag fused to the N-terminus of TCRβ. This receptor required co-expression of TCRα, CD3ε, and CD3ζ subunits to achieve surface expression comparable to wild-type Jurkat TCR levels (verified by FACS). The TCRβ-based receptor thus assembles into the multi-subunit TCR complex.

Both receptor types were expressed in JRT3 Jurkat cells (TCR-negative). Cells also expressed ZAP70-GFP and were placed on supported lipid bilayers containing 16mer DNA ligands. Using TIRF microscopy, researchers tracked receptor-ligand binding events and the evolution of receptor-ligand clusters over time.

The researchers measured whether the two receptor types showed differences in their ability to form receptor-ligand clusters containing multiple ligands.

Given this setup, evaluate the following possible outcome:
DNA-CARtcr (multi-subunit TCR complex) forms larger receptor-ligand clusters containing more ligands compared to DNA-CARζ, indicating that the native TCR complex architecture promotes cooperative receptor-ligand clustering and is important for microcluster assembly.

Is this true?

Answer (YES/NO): NO